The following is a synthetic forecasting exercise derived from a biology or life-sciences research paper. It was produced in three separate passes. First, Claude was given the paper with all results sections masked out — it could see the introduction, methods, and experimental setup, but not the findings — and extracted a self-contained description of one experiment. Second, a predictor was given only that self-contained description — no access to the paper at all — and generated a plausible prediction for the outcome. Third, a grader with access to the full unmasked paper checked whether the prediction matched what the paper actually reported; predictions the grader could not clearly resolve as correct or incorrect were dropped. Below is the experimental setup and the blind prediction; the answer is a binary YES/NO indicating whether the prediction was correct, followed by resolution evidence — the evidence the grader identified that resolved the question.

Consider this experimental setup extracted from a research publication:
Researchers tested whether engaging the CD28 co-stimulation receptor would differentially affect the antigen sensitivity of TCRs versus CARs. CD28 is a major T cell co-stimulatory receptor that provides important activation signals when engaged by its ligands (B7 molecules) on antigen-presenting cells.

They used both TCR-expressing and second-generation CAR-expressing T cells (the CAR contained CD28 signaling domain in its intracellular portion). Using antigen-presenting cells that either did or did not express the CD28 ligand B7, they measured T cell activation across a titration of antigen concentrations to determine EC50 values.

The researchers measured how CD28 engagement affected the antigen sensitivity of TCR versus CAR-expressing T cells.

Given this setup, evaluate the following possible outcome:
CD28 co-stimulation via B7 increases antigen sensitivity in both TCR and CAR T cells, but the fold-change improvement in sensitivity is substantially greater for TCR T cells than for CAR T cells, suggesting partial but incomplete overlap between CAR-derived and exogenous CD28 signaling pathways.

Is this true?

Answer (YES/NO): NO